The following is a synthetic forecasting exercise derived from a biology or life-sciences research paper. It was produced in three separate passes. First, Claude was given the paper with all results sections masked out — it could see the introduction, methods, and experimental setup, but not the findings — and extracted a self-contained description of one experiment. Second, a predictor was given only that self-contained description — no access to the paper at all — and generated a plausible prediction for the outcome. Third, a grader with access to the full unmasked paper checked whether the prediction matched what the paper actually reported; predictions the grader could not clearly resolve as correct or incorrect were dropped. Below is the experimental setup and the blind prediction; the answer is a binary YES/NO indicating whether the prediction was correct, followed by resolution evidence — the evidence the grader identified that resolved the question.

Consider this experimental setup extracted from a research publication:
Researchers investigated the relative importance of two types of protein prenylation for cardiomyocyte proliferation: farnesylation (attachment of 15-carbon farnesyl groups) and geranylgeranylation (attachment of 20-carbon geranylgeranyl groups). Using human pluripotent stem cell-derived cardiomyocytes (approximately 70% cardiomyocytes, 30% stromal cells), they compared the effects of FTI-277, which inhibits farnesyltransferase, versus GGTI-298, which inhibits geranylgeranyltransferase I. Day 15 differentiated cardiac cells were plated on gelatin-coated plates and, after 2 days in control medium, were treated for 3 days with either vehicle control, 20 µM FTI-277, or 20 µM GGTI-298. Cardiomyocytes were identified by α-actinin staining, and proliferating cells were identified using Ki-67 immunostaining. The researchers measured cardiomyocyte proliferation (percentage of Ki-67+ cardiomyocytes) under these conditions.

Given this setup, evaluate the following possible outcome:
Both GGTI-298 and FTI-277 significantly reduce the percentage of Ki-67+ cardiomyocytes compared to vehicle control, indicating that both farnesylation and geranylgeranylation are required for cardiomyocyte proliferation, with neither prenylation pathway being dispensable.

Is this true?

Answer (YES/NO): YES